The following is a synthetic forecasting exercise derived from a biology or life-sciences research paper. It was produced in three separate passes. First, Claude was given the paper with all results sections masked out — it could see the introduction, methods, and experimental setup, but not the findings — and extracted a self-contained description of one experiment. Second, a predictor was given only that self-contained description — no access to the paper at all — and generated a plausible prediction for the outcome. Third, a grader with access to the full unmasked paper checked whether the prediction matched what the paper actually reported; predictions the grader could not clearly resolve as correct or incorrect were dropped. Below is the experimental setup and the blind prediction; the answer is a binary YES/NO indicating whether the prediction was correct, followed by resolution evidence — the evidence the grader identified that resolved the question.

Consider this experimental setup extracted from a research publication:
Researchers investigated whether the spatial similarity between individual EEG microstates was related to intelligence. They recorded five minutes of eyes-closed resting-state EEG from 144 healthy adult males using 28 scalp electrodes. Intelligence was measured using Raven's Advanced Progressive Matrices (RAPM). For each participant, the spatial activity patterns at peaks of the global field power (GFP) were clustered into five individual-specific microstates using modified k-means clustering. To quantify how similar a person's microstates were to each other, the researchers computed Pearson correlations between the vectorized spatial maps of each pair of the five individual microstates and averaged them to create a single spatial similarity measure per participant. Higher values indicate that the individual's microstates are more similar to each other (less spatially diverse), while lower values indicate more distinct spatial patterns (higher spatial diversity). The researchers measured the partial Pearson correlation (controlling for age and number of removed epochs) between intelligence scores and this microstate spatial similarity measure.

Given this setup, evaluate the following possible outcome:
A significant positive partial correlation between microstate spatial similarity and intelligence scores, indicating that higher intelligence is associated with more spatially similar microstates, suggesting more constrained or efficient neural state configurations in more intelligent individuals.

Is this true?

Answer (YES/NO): NO